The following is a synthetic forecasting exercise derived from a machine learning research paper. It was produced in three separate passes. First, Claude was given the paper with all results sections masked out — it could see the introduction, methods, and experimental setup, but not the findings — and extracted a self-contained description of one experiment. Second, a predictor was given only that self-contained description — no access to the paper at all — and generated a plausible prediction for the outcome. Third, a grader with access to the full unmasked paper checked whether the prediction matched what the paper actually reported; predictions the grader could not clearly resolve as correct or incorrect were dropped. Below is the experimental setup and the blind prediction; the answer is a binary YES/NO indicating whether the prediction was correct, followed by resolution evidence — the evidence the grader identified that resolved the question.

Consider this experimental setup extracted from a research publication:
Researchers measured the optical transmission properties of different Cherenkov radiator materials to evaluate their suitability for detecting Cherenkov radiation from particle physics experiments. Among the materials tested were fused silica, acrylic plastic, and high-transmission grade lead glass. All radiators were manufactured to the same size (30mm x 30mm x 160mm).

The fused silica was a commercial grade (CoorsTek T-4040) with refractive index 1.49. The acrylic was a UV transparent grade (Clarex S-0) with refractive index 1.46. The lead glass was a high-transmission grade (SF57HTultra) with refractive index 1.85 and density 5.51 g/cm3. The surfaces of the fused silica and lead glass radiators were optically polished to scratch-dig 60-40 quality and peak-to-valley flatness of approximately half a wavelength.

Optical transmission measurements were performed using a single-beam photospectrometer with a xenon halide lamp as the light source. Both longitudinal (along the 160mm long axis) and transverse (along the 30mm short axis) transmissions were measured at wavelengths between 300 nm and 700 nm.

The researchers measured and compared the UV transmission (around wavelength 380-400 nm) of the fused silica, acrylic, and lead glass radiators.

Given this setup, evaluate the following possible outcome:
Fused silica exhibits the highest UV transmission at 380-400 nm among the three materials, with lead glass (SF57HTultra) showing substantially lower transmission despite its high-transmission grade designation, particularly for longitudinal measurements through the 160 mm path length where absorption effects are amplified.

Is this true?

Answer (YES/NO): YES